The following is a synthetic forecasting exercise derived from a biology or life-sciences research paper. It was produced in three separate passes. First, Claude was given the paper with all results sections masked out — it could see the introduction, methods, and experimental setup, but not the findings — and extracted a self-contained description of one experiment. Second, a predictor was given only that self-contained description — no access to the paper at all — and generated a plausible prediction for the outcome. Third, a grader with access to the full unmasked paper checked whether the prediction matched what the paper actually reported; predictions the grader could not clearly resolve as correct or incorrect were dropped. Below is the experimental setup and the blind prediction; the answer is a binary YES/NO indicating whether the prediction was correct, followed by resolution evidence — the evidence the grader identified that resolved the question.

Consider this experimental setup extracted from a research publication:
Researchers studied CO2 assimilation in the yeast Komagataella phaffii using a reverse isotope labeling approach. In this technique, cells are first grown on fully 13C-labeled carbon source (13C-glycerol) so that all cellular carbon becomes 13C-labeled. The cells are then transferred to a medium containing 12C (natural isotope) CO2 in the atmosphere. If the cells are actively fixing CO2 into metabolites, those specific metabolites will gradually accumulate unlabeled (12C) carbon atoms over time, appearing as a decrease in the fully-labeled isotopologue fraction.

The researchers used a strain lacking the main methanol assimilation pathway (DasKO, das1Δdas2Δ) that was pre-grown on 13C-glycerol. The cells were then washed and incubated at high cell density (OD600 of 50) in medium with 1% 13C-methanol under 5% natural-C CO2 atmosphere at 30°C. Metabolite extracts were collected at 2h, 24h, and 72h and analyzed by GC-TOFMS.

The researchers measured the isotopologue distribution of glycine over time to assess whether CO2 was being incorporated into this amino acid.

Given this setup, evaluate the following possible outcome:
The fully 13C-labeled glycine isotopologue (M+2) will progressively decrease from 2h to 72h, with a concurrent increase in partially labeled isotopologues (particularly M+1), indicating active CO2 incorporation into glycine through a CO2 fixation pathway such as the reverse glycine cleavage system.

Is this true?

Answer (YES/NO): YES